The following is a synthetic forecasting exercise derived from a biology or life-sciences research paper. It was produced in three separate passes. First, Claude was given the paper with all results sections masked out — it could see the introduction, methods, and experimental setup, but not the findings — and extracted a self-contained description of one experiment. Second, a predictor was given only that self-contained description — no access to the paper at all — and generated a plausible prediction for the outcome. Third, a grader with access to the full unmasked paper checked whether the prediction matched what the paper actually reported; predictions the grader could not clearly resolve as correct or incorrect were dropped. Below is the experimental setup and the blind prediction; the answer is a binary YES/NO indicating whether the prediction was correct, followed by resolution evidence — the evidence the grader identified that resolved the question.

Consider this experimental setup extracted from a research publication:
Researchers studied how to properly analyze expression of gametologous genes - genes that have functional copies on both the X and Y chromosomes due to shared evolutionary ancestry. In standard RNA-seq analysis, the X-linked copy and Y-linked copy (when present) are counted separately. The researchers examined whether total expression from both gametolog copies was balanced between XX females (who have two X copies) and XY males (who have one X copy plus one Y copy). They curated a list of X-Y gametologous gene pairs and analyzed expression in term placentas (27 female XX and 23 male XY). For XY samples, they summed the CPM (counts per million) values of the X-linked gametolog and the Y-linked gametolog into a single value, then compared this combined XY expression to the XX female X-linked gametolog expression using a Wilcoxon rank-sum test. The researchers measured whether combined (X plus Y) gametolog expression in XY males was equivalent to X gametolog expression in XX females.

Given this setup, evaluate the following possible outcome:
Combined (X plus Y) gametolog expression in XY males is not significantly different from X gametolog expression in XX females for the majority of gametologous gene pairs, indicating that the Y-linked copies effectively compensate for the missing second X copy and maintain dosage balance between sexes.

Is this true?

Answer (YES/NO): NO